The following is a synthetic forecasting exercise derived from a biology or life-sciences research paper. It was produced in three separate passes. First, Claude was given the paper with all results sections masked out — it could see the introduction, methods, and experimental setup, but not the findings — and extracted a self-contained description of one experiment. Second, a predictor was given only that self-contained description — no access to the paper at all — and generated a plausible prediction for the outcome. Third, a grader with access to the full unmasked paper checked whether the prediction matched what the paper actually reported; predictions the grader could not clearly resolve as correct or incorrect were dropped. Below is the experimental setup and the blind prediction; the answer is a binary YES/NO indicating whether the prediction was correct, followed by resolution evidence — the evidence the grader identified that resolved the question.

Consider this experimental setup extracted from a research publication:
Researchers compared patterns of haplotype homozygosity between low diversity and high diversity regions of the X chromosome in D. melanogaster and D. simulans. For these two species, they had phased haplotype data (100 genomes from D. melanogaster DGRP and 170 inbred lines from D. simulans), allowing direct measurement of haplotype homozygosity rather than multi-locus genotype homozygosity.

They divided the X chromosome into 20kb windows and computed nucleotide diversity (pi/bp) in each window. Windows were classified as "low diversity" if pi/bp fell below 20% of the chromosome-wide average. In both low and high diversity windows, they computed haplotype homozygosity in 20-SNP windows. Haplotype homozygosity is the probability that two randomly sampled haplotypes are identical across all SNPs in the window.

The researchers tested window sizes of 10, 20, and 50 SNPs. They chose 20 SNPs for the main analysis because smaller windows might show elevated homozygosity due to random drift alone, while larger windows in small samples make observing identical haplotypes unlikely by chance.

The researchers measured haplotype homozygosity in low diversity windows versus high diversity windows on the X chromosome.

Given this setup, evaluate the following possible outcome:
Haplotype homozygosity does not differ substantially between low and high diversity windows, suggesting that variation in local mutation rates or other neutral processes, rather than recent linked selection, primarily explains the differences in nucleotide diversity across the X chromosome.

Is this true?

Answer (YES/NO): NO